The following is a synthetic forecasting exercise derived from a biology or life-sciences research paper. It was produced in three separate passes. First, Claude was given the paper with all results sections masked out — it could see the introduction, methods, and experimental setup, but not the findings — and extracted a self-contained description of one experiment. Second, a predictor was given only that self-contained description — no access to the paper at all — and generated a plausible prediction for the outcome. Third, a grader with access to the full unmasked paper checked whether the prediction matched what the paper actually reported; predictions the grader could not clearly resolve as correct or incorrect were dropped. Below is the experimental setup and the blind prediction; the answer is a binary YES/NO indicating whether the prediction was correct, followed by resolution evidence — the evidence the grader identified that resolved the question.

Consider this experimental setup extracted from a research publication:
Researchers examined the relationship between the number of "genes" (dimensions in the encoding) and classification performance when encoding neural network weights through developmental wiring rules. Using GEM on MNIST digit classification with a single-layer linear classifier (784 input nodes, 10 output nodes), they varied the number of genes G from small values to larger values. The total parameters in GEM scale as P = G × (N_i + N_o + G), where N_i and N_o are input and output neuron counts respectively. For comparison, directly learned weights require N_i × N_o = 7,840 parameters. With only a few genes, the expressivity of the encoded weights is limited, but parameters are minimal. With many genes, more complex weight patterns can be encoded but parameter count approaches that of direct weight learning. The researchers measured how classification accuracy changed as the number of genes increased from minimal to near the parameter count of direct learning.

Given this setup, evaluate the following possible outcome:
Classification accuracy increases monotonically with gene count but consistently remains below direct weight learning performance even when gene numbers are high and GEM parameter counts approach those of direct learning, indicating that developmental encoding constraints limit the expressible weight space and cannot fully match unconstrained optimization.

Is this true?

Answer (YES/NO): NO